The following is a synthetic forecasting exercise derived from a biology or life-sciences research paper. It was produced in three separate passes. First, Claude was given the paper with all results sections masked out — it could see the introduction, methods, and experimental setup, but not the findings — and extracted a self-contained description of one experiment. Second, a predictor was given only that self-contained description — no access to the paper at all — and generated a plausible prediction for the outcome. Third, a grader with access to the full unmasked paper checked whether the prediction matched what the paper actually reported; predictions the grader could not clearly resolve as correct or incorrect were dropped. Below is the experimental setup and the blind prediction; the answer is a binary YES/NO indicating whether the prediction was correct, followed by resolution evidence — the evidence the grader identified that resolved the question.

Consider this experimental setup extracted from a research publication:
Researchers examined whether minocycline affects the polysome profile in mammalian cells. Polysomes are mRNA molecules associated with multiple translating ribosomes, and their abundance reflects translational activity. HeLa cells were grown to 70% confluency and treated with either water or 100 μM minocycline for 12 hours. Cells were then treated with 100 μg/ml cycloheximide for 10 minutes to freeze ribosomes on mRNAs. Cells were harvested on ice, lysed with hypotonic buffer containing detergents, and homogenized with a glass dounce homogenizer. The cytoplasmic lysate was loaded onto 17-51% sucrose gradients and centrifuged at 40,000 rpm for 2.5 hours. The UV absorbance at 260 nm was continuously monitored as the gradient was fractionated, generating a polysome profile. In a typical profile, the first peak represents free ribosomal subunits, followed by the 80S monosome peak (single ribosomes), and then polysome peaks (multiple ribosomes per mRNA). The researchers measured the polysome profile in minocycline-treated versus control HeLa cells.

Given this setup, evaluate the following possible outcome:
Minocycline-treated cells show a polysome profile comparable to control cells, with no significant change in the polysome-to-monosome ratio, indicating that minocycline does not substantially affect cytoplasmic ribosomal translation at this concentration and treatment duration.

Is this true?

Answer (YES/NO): NO